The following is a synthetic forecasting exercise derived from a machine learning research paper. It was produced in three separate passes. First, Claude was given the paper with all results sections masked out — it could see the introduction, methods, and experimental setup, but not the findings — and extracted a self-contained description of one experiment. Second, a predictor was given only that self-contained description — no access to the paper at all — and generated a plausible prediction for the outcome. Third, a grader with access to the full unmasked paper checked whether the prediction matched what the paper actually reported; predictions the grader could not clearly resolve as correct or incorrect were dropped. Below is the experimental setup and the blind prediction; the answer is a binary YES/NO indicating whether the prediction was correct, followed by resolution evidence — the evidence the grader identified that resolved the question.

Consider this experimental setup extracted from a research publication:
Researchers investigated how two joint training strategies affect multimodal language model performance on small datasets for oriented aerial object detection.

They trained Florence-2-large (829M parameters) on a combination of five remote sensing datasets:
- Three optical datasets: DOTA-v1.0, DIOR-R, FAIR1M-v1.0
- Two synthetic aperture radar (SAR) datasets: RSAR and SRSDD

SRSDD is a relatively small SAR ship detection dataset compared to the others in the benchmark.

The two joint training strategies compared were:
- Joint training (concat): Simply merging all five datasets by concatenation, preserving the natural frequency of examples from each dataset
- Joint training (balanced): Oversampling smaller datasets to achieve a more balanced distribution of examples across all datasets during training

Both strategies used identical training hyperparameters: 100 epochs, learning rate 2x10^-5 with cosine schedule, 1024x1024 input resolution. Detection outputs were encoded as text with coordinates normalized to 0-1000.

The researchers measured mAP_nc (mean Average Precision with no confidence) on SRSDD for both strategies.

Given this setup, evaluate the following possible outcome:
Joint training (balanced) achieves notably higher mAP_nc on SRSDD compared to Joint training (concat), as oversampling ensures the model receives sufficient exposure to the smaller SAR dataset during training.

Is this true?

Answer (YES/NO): YES